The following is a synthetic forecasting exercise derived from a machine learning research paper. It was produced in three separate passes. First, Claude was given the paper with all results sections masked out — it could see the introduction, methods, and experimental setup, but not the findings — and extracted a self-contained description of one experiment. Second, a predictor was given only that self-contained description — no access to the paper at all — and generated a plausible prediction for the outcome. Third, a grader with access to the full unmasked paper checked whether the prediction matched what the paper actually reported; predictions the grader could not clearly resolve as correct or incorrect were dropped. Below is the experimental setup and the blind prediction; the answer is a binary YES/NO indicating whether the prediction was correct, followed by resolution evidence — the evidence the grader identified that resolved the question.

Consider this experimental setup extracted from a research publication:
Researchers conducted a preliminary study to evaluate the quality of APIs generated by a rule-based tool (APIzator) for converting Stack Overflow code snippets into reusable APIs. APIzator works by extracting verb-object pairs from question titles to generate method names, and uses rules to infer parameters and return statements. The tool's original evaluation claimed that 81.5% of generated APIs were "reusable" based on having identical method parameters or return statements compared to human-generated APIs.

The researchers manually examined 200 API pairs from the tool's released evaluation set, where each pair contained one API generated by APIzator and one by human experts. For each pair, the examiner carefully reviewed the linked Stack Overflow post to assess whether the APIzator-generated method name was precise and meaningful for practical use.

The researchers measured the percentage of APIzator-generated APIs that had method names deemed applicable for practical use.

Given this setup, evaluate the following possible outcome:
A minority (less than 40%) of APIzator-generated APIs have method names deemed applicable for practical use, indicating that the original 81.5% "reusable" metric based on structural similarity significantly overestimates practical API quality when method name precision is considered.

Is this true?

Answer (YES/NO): YES